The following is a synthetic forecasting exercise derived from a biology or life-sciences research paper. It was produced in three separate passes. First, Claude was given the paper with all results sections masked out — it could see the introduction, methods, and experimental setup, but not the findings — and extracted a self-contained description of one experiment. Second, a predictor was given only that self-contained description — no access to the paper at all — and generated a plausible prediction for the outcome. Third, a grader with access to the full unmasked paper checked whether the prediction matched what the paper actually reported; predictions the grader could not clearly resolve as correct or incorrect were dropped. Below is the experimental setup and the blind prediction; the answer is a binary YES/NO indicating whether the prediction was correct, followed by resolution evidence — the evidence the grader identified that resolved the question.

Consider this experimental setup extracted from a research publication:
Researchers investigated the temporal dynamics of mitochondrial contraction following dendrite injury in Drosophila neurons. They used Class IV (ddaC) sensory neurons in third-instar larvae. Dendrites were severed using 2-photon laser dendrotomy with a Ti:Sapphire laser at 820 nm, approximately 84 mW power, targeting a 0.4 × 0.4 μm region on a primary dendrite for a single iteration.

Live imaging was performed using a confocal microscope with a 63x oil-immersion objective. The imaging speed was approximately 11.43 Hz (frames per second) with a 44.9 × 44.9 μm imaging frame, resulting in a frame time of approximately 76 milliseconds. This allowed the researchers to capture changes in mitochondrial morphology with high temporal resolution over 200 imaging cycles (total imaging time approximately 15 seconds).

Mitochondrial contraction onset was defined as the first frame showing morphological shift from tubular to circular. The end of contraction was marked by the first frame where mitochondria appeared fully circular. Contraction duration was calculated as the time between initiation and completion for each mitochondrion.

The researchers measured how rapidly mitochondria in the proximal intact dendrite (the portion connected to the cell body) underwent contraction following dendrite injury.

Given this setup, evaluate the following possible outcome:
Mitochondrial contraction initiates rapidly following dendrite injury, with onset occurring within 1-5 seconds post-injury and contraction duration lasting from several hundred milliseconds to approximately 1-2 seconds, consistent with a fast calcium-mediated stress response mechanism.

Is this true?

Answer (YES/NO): NO